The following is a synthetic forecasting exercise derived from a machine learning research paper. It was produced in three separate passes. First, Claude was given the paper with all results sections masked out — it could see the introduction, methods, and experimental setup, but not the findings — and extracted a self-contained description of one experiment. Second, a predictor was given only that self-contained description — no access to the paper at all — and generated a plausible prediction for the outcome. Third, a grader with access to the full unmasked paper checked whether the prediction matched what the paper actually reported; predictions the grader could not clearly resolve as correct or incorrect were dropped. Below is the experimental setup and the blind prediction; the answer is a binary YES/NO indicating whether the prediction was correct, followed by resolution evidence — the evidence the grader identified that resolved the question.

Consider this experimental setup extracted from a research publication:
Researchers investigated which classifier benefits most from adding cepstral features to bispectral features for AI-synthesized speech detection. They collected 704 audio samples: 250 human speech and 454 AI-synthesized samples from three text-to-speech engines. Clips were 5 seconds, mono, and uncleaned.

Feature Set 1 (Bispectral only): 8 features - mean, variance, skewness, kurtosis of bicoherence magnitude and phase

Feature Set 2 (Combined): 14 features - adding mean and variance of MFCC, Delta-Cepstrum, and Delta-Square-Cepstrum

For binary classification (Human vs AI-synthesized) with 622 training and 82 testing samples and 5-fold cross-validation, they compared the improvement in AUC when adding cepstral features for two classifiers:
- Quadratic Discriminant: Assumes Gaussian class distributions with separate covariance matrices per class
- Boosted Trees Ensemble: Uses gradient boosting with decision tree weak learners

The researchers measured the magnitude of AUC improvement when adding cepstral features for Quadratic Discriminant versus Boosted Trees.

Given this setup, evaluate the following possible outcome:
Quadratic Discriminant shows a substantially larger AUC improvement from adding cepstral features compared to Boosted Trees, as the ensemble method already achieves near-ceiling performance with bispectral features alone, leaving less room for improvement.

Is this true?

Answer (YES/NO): YES